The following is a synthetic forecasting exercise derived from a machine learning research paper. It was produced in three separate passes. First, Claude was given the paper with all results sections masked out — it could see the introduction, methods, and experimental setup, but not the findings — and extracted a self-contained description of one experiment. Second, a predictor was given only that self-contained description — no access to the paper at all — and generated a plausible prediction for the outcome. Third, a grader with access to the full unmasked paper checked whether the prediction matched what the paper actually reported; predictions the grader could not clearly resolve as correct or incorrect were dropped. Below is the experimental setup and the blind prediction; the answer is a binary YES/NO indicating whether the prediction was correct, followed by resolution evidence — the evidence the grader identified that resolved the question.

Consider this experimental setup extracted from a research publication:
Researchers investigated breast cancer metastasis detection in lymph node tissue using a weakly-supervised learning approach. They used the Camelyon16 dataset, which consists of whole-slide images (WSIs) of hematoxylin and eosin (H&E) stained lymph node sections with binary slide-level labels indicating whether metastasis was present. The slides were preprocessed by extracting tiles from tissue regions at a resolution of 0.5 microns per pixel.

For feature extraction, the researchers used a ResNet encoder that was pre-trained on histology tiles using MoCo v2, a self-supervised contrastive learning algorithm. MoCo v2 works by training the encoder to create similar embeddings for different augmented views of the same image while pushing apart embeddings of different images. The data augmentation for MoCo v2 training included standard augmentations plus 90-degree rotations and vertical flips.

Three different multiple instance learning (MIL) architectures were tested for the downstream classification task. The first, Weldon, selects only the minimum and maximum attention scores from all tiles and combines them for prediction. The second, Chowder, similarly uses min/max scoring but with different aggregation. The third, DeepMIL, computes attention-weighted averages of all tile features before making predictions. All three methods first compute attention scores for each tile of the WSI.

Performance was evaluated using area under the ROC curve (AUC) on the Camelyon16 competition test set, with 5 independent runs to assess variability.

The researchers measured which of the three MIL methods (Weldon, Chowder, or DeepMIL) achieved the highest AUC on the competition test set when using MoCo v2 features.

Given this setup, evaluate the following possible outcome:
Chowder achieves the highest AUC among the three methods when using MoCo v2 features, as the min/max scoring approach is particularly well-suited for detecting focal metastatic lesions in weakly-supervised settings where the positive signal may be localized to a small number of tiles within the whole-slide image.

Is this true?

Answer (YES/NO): NO